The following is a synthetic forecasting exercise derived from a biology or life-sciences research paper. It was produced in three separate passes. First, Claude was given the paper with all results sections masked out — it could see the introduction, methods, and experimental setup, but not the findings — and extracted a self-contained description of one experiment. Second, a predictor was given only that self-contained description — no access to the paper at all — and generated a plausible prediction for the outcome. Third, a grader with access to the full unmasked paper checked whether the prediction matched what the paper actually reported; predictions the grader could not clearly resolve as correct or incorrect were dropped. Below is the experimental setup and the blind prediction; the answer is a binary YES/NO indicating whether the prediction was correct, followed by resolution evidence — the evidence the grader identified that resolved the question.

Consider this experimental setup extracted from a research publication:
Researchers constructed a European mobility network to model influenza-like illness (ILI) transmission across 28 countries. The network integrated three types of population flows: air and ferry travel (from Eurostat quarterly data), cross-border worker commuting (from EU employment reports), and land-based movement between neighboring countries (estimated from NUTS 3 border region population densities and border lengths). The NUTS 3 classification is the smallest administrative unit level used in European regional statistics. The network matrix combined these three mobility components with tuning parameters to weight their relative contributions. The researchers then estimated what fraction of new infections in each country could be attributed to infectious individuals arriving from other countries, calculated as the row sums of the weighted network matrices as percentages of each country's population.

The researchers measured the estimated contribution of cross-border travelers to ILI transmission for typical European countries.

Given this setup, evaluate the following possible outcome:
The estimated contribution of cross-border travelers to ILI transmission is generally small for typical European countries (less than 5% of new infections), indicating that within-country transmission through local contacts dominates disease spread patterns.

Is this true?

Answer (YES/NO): YES